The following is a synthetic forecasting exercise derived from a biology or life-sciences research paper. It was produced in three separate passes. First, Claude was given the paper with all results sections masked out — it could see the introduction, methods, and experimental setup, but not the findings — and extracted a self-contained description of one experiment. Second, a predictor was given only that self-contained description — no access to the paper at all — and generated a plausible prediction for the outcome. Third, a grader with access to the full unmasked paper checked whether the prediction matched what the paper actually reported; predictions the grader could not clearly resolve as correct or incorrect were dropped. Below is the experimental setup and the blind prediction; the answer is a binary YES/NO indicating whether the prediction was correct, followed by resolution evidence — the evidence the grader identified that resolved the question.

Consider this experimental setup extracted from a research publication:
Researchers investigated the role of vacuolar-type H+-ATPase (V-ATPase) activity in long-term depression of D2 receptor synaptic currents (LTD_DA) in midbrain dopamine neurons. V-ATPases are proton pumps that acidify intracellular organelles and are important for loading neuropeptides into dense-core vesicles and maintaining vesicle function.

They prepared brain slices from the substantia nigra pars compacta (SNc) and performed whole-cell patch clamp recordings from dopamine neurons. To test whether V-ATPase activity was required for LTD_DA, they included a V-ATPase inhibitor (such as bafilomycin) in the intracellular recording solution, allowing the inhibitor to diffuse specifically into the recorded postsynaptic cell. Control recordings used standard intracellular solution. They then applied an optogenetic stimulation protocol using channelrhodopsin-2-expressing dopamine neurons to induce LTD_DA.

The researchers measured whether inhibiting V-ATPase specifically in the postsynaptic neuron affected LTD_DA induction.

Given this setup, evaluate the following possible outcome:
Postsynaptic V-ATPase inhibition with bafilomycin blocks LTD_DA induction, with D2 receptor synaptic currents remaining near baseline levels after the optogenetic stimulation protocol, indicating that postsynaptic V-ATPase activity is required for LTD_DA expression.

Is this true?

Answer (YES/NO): NO